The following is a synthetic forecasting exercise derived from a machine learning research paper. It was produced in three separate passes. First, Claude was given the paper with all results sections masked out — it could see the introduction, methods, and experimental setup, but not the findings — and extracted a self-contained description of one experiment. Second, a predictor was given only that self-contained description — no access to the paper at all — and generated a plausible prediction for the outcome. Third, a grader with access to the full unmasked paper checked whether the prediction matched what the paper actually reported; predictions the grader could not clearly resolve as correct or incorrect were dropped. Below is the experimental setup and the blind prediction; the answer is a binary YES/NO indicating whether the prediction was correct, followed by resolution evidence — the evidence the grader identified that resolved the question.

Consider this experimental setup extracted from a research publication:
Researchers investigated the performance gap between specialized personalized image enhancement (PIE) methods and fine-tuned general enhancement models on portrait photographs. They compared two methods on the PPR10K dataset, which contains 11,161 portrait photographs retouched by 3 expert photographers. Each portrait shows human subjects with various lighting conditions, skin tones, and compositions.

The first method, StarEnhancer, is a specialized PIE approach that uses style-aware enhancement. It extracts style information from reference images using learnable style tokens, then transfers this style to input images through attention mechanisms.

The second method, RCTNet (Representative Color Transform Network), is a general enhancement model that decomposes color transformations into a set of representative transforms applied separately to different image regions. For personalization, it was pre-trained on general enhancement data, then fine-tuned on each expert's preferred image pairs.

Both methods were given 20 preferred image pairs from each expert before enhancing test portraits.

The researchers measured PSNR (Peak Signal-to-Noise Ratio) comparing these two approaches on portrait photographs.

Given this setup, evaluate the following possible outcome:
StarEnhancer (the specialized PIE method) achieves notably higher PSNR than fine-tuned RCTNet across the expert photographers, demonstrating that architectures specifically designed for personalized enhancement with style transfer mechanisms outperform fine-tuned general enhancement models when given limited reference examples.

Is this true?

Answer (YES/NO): NO